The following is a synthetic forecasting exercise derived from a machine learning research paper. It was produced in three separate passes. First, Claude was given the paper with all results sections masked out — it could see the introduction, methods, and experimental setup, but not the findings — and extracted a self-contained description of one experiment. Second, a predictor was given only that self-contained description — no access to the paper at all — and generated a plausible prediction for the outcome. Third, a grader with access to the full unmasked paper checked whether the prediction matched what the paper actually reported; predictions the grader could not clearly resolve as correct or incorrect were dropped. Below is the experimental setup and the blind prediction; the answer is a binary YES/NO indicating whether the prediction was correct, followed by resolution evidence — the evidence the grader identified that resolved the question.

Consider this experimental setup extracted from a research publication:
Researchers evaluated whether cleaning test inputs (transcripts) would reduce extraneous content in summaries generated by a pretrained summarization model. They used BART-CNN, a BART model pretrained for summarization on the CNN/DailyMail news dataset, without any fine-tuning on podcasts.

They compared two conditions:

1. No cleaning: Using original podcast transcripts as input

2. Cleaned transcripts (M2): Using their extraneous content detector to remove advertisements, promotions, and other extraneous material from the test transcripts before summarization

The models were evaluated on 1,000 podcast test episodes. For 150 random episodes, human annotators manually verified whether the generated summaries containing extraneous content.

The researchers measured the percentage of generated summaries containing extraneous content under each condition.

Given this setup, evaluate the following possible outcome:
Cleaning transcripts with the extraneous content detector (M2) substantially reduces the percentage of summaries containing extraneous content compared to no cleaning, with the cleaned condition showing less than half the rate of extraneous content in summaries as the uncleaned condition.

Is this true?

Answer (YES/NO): YES